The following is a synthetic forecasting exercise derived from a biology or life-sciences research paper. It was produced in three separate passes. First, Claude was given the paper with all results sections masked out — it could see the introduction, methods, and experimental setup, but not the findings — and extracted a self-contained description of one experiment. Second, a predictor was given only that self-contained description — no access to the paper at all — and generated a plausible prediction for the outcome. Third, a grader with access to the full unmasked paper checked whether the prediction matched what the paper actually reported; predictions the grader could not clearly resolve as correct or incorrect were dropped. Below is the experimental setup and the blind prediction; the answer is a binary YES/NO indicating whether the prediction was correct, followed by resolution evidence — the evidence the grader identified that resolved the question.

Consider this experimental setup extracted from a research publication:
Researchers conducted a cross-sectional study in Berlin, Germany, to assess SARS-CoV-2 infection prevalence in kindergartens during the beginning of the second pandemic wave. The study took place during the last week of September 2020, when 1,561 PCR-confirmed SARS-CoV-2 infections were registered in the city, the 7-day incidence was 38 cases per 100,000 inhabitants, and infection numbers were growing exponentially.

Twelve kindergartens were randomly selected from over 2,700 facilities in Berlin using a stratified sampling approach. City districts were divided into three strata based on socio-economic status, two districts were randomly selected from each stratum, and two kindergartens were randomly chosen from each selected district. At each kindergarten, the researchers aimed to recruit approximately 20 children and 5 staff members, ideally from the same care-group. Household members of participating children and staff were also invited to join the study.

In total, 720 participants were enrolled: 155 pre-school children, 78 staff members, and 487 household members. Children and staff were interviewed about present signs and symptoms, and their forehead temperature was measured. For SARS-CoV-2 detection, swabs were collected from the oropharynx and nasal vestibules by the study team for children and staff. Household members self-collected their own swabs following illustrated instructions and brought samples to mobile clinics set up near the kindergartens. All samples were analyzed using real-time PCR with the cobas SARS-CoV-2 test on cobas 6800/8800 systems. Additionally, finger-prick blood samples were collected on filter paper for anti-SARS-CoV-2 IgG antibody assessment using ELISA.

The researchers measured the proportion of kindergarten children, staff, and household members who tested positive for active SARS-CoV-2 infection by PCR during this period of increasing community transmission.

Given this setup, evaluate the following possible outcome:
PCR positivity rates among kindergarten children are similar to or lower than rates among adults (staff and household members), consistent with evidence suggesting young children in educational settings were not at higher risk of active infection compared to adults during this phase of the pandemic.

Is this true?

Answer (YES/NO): YES